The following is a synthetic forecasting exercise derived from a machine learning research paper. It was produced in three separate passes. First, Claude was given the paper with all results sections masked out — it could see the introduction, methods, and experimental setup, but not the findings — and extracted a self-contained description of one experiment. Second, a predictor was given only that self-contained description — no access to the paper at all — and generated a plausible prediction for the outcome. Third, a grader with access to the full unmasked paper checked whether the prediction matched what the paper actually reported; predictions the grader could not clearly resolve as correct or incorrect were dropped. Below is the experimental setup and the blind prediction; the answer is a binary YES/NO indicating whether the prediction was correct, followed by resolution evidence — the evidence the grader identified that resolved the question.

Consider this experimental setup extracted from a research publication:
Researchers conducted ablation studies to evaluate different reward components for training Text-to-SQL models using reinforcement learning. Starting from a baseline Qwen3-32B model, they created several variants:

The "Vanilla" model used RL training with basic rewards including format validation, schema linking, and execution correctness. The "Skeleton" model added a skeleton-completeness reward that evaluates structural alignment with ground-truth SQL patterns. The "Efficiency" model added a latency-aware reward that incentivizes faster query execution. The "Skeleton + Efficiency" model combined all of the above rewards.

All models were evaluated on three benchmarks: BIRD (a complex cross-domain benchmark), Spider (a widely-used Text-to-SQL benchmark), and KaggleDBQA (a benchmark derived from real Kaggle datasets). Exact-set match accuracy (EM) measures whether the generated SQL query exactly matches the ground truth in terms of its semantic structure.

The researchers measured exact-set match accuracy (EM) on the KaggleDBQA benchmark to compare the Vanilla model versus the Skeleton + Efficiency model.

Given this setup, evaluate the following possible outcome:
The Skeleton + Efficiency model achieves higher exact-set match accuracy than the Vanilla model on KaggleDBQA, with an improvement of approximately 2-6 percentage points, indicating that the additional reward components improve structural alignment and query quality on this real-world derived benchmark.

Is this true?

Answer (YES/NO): NO